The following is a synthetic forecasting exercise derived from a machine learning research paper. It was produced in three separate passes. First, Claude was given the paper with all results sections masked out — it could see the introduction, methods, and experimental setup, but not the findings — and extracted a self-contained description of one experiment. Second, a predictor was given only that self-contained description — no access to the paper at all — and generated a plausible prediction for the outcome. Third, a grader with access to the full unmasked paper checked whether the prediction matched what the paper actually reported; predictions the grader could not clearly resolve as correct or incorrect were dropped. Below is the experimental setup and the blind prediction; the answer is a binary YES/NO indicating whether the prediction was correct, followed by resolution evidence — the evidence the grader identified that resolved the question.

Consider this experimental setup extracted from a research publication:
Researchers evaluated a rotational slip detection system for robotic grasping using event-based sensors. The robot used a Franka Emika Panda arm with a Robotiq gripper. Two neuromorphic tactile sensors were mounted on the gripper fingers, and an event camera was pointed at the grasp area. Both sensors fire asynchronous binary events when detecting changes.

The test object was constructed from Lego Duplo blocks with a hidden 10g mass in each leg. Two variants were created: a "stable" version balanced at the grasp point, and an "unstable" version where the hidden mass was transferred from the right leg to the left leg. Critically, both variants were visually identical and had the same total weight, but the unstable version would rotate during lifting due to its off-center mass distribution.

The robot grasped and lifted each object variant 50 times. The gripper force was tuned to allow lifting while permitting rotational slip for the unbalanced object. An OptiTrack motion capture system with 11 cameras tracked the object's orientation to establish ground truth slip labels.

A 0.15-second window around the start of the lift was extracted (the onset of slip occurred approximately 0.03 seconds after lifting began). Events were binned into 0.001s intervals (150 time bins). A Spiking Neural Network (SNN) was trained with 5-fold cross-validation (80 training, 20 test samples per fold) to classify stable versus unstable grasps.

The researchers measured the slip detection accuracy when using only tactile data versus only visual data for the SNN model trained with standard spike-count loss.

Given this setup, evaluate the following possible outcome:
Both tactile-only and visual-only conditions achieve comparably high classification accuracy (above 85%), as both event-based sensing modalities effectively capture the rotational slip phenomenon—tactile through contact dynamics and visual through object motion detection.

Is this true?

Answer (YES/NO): NO